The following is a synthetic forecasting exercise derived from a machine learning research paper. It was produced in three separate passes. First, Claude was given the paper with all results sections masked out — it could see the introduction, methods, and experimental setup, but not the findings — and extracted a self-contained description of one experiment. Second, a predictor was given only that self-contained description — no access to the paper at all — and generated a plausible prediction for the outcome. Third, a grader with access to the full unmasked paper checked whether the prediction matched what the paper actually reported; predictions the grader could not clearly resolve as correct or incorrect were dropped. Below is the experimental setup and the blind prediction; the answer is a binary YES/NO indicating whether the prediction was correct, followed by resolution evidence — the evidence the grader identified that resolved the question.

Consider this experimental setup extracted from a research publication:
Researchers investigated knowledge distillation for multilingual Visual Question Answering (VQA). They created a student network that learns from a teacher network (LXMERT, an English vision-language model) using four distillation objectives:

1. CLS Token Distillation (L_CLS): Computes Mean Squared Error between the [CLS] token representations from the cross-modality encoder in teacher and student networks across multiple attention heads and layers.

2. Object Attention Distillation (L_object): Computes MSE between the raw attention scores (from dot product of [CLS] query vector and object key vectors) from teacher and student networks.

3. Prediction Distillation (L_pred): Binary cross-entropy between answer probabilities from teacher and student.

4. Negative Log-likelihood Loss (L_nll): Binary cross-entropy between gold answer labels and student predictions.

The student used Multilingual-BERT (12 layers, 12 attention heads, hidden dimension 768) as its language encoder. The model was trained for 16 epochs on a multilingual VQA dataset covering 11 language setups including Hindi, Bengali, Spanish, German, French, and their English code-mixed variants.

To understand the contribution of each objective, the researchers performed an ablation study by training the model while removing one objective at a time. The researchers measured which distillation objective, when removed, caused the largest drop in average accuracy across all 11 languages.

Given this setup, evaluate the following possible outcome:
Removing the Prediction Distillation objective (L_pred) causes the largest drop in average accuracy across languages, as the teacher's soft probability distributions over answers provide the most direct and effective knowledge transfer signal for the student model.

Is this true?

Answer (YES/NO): NO